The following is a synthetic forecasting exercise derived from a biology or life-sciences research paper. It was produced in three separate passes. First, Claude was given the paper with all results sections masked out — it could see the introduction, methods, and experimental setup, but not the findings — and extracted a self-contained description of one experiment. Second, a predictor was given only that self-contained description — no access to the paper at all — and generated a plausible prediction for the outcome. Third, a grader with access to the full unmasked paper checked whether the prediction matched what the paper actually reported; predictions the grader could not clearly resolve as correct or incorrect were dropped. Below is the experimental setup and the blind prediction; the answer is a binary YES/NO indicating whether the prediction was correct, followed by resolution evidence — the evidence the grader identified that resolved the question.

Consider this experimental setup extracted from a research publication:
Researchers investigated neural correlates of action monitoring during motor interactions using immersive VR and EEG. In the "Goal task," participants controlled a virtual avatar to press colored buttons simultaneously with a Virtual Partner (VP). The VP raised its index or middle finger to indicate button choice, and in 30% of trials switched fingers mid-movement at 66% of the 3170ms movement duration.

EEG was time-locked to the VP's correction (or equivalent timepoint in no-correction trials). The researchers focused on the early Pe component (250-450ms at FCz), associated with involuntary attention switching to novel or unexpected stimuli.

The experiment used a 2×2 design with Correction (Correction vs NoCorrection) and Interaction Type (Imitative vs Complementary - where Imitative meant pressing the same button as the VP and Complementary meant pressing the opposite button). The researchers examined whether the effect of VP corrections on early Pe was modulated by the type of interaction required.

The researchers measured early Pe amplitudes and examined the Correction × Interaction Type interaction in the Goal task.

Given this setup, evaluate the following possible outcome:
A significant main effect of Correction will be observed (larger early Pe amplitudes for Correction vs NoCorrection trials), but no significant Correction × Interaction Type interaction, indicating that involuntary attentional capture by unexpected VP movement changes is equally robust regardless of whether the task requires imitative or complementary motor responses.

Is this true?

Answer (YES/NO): YES